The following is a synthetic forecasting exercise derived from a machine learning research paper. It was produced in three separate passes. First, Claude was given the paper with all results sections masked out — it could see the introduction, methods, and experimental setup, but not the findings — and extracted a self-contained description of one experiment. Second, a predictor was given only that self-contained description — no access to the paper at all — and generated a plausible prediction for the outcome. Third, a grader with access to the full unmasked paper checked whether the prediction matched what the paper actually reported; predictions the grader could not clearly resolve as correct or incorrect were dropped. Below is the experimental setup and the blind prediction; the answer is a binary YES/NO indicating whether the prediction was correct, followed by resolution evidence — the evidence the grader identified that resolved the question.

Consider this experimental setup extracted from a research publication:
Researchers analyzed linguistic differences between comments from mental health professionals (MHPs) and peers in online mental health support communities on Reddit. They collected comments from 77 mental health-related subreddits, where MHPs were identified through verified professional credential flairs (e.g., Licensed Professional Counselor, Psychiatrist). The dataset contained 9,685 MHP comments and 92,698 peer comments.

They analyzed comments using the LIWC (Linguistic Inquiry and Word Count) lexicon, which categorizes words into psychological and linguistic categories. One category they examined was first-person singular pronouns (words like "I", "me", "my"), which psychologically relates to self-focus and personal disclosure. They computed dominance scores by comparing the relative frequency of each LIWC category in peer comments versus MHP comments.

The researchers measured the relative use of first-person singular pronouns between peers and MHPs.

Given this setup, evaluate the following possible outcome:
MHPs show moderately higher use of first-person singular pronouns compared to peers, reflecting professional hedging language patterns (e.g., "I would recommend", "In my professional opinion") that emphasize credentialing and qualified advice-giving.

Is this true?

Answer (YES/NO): NO